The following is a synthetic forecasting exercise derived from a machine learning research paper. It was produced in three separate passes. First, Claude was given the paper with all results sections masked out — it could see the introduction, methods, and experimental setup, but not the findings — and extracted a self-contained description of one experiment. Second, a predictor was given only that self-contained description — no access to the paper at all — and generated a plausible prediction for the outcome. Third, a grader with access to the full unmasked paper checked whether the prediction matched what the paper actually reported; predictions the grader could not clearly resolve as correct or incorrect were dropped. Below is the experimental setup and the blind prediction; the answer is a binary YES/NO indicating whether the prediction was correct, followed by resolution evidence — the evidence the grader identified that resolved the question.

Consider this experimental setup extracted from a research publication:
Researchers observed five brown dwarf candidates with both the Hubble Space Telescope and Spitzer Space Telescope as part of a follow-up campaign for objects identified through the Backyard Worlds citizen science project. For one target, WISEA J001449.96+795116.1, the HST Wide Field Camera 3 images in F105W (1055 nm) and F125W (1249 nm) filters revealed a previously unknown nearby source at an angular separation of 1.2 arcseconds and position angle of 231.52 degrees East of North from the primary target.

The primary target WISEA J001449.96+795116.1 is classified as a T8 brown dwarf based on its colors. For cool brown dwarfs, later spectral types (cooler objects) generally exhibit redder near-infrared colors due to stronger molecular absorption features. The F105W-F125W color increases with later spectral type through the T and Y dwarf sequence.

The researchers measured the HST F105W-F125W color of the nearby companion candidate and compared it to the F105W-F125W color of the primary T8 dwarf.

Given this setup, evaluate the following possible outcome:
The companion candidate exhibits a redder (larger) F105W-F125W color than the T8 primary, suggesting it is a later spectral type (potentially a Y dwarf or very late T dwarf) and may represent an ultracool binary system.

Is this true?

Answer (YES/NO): NO